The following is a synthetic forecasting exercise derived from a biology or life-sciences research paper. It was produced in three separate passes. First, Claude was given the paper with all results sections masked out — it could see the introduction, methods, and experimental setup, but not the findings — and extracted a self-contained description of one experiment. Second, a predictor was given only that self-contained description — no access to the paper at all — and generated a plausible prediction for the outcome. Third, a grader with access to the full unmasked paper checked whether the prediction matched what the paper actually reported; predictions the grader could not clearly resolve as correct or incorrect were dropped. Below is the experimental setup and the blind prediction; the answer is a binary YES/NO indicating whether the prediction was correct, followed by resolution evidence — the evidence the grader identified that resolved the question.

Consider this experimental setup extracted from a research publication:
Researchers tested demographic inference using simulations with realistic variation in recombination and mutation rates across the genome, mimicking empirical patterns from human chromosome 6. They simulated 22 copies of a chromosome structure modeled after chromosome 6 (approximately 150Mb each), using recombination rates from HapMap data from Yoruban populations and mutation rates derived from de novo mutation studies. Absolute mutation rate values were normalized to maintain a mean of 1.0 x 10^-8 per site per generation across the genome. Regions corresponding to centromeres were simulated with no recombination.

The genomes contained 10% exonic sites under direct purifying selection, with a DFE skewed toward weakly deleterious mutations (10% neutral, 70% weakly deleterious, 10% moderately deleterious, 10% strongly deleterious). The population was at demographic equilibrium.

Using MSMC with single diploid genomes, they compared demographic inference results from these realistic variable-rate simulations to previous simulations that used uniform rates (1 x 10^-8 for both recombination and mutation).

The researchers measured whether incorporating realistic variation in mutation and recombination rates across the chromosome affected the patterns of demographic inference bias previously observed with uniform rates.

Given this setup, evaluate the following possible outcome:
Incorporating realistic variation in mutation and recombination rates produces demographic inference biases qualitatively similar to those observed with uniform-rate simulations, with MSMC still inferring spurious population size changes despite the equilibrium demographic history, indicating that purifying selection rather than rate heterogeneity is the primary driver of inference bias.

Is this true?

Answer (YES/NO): YES